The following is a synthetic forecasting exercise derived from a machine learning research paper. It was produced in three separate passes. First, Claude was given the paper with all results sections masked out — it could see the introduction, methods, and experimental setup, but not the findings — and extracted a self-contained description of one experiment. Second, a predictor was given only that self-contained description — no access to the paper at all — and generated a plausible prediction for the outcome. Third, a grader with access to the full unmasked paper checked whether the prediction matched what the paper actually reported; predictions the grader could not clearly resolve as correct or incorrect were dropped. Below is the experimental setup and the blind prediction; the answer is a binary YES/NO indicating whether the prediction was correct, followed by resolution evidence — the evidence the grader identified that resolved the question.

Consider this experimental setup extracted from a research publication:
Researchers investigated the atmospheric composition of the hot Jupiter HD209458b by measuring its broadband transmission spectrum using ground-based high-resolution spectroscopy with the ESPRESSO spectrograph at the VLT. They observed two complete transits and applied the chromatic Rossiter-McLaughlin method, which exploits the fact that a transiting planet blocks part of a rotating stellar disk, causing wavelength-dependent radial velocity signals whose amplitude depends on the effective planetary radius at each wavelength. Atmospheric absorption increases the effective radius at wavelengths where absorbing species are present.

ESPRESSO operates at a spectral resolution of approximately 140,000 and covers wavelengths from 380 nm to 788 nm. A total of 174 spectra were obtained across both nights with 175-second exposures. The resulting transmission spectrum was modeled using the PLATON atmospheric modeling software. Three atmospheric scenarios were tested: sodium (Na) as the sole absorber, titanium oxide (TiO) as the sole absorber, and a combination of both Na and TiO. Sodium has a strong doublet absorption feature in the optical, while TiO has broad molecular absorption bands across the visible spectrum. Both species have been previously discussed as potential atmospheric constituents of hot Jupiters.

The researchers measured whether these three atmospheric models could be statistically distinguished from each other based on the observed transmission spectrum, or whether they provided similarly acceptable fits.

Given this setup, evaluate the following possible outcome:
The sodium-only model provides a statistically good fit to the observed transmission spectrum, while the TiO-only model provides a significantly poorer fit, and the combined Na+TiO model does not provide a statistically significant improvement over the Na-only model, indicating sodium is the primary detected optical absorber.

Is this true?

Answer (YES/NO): NO